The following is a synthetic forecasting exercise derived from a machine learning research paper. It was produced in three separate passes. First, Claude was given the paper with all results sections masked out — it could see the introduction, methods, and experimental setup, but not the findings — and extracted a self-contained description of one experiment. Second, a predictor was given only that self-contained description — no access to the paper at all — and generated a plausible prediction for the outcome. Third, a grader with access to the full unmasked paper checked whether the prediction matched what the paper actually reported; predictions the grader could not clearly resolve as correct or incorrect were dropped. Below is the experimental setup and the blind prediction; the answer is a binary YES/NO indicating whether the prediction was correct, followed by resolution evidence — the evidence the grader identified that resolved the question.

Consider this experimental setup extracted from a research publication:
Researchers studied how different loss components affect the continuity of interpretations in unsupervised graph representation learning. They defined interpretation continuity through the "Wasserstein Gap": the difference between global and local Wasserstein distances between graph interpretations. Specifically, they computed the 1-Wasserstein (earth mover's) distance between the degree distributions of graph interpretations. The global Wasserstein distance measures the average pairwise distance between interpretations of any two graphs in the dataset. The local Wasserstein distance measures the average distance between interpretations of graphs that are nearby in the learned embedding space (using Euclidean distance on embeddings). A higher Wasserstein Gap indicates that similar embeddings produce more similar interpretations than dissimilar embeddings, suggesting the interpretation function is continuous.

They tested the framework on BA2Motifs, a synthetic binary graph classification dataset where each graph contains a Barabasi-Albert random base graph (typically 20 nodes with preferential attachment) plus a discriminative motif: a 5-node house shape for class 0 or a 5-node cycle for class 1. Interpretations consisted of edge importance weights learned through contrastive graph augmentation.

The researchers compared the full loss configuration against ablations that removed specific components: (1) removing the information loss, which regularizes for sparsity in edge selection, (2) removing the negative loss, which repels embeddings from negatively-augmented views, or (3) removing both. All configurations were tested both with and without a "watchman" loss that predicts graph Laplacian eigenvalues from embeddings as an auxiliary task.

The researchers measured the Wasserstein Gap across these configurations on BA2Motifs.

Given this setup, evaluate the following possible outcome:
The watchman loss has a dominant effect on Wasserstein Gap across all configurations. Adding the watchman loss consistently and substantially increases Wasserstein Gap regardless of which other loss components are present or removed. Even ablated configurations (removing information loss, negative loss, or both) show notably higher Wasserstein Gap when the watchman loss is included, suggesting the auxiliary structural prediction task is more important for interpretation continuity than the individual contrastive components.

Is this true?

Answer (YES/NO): NO